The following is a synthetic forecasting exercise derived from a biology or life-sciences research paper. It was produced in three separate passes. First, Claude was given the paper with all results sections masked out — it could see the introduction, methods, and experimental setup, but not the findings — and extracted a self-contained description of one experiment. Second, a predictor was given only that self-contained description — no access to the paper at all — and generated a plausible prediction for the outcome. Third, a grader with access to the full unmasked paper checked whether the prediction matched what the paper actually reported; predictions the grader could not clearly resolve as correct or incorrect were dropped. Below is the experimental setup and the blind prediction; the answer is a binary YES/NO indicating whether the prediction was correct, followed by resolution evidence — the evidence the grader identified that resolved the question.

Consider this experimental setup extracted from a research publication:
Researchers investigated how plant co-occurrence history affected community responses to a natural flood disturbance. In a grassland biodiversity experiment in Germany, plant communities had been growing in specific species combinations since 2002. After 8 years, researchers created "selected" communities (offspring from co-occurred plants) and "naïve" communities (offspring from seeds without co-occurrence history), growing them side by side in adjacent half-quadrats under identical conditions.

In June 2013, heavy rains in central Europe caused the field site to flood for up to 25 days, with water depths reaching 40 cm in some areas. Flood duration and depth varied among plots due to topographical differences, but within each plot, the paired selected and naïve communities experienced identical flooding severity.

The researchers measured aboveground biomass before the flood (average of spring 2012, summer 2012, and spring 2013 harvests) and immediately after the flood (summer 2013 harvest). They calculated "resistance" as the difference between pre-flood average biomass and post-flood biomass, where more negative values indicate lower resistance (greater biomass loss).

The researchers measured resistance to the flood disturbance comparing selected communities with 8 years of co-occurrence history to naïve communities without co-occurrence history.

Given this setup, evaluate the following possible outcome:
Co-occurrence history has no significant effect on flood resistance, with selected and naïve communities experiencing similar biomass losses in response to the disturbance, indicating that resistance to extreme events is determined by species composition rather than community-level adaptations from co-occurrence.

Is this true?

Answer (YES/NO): NO